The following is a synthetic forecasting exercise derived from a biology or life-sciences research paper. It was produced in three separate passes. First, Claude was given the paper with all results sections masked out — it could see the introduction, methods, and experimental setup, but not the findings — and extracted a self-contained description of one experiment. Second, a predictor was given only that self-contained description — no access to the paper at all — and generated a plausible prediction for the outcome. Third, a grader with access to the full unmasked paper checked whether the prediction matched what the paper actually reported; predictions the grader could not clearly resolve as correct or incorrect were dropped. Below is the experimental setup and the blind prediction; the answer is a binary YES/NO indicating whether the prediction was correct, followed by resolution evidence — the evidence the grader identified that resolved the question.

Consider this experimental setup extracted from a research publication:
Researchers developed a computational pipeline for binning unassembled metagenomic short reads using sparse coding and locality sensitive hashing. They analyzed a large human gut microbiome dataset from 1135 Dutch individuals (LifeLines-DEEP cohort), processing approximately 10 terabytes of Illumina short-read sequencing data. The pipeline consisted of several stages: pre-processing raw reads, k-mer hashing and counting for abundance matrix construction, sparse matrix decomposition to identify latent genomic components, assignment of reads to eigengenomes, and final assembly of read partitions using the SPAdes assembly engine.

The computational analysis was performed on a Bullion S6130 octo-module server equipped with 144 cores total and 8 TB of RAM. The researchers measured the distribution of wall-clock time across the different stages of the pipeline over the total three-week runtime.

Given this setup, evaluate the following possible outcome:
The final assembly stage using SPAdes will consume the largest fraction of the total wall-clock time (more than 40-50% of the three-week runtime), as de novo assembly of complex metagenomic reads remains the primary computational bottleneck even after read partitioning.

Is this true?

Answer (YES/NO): NO